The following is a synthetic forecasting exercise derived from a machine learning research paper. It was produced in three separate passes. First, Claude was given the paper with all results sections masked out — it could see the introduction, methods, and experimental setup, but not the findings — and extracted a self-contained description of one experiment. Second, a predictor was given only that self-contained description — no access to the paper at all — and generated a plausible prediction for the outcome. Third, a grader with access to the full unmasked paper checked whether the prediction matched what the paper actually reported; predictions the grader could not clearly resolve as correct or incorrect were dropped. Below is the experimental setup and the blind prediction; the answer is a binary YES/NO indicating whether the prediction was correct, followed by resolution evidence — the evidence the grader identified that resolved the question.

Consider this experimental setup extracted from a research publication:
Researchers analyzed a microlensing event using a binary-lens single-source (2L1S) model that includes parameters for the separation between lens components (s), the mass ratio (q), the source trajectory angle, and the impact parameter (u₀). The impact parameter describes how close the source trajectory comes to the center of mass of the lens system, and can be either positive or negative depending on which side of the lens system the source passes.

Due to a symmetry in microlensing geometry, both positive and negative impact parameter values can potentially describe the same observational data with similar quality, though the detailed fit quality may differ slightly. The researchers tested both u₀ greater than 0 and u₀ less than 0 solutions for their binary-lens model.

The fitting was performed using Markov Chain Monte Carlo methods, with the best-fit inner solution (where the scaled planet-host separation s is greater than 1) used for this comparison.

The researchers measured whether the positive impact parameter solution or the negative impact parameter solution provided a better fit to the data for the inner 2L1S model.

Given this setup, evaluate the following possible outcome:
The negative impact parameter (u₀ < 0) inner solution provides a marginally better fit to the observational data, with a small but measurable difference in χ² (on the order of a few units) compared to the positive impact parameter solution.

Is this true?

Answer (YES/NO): NO